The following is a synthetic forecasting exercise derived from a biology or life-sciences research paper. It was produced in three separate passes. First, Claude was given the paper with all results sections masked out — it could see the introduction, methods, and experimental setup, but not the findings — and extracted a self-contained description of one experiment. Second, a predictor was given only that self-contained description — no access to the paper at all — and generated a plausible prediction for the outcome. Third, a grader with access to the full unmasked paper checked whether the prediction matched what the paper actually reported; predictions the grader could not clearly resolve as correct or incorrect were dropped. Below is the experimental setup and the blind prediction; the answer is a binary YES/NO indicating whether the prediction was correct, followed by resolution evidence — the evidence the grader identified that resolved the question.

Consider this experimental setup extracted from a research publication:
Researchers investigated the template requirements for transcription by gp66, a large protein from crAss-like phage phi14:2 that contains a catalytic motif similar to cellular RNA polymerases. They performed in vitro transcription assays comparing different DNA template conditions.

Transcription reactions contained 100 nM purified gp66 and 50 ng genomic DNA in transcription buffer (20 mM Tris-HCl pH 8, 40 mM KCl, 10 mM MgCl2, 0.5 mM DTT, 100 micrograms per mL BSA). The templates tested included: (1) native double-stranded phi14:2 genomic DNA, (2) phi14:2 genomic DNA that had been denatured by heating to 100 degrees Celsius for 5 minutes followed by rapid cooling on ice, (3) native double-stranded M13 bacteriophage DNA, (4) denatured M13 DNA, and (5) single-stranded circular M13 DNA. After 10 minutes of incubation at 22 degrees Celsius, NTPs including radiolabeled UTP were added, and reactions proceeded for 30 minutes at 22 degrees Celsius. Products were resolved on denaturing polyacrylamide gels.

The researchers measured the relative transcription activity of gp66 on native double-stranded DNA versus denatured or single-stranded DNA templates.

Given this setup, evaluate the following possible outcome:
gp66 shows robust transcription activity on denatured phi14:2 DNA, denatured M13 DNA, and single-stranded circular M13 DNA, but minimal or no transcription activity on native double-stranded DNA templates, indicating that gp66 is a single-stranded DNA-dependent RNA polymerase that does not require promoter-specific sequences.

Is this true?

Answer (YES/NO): YES